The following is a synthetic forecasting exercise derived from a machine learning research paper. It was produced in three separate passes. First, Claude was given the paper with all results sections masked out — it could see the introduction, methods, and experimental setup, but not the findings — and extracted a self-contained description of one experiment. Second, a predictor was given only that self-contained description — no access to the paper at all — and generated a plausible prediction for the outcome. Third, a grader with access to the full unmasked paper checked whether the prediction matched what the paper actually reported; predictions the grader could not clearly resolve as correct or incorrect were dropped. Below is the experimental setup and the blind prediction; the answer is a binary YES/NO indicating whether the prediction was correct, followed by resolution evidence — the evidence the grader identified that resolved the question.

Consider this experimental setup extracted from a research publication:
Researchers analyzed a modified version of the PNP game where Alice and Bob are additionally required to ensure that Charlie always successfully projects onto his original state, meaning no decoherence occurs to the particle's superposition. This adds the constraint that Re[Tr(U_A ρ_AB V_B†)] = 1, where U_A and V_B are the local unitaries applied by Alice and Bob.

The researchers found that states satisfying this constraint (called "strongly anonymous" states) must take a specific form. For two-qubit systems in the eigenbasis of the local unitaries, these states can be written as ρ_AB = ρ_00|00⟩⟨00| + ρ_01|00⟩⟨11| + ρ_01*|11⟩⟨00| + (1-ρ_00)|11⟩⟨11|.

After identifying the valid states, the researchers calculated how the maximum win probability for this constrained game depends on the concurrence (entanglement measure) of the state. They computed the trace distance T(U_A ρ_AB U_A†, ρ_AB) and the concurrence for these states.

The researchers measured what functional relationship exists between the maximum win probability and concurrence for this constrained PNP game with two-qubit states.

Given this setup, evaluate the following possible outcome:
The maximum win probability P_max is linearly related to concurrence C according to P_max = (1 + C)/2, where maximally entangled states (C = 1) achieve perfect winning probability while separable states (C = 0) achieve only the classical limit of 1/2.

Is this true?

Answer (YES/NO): YES